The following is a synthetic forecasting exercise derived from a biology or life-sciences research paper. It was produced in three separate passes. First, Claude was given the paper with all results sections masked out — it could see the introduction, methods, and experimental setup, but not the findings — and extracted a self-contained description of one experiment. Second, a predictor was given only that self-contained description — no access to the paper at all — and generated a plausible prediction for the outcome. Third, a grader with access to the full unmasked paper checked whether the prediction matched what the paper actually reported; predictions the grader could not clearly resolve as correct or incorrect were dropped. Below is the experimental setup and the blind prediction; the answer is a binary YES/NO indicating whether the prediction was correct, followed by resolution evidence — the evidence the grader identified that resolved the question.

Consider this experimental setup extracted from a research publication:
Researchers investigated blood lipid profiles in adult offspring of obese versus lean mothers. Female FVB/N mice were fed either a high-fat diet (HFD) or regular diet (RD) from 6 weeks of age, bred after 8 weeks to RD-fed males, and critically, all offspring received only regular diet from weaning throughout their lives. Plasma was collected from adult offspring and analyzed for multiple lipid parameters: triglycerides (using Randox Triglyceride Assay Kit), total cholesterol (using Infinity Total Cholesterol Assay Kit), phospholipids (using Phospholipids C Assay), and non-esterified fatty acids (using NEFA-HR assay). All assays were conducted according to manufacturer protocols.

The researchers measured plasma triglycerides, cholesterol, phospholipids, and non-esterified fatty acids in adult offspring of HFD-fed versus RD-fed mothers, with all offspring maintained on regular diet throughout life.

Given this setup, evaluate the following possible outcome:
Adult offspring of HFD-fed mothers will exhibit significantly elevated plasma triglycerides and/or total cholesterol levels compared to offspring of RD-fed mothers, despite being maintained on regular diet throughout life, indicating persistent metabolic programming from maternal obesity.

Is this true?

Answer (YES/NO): YES